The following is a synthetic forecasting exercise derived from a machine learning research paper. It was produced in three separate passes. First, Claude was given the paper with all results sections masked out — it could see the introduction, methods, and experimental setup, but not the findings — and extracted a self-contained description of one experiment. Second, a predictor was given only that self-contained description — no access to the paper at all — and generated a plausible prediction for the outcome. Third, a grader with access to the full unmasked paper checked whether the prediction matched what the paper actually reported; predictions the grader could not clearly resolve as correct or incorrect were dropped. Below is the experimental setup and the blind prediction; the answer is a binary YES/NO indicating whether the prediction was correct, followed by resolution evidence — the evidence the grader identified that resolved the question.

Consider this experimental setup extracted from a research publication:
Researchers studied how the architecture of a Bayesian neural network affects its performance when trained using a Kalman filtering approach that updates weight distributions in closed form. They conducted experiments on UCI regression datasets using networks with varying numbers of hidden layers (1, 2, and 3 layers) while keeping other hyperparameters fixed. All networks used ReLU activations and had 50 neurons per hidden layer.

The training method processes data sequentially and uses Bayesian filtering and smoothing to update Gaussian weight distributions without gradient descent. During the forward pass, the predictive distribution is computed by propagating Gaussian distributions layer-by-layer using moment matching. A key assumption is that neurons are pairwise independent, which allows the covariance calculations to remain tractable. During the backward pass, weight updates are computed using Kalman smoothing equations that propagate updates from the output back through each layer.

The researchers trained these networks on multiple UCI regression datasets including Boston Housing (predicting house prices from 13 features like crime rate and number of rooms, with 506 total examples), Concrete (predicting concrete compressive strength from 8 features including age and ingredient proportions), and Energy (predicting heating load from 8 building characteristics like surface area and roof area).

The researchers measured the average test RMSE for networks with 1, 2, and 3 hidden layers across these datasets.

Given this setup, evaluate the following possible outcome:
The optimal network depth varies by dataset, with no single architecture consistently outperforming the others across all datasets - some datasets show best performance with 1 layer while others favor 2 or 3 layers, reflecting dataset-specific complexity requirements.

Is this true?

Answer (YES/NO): YES